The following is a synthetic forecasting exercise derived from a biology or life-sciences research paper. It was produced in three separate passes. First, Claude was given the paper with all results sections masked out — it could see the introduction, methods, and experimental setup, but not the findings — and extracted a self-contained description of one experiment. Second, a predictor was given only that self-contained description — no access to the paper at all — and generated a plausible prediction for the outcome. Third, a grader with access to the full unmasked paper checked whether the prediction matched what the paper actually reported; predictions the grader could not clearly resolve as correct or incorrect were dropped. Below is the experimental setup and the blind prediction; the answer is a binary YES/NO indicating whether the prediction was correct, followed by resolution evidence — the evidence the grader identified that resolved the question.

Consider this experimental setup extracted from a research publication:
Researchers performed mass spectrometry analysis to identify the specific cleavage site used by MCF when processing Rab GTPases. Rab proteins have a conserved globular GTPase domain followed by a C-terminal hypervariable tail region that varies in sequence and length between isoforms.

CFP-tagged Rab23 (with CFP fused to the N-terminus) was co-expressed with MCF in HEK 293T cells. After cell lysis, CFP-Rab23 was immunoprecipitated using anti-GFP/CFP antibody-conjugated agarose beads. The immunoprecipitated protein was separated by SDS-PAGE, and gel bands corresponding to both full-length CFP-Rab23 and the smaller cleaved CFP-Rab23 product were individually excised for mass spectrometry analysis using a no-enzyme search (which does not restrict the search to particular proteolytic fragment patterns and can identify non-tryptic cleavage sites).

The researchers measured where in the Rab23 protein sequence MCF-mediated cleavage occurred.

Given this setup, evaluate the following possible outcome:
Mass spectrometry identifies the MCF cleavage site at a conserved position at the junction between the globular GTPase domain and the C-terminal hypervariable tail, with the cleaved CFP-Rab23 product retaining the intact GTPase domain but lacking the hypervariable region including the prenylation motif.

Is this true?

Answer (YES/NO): NO